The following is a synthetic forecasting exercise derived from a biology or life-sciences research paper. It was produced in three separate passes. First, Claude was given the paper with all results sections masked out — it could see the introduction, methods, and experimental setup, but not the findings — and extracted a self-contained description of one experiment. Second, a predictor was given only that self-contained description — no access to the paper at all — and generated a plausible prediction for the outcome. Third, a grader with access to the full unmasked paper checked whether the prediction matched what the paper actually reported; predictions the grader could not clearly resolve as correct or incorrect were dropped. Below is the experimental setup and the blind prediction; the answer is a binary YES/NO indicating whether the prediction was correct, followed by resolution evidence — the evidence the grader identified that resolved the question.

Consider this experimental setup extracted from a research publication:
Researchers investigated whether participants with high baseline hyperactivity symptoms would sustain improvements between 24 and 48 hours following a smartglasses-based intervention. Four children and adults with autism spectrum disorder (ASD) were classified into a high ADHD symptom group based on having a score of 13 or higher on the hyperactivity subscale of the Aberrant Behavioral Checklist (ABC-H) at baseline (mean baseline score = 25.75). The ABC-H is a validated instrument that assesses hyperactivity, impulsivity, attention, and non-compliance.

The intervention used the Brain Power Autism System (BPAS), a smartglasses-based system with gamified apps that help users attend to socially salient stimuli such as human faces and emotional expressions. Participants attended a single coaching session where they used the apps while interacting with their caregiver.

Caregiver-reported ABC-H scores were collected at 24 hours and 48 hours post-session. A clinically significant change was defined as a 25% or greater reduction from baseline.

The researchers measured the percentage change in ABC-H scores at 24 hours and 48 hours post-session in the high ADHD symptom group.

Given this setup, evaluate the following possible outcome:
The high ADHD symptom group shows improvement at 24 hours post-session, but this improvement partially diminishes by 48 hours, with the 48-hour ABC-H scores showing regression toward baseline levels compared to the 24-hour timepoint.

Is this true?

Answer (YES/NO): NO